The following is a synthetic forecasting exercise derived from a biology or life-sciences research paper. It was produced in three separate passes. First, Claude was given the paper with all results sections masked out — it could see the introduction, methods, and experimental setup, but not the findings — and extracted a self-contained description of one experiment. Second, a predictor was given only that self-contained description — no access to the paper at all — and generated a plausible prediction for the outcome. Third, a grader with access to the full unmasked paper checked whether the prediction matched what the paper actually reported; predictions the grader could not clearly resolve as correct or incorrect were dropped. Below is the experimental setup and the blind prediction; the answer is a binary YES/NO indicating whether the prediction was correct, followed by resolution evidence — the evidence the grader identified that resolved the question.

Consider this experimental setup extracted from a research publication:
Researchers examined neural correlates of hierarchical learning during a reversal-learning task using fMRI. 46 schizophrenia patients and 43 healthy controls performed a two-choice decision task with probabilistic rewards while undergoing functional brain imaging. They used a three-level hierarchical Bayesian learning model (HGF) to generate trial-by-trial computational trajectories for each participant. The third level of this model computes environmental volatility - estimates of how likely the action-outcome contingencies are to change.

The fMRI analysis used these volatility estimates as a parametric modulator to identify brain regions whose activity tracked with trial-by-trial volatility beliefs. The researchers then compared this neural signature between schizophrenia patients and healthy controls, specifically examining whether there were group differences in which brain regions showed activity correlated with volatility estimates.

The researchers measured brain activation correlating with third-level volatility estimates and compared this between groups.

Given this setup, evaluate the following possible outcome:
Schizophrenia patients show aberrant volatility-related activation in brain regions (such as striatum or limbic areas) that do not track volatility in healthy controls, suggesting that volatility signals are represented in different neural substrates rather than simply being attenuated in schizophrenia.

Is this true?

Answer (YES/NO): NO